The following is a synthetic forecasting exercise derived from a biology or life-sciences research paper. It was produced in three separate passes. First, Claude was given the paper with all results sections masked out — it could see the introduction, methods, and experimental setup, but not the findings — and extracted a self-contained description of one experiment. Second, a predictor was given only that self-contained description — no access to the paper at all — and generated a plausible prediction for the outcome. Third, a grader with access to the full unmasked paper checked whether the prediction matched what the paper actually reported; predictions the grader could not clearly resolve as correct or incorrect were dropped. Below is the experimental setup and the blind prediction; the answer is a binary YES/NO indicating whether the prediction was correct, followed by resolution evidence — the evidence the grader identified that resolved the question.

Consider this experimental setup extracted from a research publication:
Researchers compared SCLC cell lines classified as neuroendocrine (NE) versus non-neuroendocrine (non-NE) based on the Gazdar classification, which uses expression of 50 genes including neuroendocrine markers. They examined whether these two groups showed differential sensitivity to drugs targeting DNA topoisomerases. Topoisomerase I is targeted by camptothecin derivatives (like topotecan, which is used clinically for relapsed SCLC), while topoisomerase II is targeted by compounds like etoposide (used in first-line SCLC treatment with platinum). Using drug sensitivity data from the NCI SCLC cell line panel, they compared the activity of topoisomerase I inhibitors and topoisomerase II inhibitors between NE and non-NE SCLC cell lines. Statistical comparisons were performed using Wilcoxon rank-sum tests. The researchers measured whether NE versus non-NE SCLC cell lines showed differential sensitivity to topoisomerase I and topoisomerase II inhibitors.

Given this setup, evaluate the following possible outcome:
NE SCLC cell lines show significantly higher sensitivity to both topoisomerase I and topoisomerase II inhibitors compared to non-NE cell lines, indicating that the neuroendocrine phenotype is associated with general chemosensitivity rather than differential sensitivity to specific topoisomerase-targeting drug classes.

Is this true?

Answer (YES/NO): NO